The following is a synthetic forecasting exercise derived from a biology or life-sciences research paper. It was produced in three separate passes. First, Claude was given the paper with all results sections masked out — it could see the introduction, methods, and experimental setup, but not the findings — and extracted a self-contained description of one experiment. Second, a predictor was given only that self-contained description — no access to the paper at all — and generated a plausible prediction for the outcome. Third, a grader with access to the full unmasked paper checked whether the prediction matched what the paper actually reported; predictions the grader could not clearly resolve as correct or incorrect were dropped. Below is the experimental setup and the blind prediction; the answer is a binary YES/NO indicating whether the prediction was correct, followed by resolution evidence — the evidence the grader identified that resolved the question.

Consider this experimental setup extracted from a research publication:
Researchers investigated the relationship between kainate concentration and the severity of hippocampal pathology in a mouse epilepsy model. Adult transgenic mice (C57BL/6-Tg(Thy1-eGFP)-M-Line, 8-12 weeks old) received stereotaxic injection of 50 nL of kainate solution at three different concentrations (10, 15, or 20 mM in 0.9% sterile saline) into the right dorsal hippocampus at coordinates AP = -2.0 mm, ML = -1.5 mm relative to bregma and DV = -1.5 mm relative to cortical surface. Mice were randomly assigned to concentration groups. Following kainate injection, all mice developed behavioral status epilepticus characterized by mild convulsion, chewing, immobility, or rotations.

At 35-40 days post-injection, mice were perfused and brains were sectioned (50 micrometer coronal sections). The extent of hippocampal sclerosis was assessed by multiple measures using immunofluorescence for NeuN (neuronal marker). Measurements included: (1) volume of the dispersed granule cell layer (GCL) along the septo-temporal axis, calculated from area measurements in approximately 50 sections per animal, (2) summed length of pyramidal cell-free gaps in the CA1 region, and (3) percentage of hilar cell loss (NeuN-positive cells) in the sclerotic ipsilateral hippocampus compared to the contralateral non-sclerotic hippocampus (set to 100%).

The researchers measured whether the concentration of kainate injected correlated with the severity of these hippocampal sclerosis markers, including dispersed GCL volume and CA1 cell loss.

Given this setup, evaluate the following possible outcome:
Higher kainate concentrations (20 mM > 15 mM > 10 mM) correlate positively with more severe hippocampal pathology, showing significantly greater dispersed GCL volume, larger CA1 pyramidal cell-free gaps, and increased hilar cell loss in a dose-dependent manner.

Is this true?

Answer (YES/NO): NO